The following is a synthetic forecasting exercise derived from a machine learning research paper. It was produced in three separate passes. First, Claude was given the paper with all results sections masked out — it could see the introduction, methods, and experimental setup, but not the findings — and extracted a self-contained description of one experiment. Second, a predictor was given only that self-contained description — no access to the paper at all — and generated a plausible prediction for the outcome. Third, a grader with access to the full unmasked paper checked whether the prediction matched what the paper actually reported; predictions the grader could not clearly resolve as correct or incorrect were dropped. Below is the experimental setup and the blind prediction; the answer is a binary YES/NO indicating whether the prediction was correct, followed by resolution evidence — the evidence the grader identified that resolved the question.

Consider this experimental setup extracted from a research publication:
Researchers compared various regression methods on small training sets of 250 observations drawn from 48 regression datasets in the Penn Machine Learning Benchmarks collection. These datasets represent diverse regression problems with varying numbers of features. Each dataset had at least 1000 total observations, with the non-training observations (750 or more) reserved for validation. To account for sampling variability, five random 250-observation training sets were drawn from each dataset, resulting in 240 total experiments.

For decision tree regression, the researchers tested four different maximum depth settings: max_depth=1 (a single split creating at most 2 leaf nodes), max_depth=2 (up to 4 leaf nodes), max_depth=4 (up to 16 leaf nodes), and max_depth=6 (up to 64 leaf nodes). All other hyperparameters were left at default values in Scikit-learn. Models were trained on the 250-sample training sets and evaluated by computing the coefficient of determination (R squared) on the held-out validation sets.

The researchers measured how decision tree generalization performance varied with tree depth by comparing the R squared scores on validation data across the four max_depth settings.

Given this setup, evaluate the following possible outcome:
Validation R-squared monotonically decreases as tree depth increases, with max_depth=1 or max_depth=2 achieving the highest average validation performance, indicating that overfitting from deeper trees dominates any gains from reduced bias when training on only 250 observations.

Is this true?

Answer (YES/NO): NO